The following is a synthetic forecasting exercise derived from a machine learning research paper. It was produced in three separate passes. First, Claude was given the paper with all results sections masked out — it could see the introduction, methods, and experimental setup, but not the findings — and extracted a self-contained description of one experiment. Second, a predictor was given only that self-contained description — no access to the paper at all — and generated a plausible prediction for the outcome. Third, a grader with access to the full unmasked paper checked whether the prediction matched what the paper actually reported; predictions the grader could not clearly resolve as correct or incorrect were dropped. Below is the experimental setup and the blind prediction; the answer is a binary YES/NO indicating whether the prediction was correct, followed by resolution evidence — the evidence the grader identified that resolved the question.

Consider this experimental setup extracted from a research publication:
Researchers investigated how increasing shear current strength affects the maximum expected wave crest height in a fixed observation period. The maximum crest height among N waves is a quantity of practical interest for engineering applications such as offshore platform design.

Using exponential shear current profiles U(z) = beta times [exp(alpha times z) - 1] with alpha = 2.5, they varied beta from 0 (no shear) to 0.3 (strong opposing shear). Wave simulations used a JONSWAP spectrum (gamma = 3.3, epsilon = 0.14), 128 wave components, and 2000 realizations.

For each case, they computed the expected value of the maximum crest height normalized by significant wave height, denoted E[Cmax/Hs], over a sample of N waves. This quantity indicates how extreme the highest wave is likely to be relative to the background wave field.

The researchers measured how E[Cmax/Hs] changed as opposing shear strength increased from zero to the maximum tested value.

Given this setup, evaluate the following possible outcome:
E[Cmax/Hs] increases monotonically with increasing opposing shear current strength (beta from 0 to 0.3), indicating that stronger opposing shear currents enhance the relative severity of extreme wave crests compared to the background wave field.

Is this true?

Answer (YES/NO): YES